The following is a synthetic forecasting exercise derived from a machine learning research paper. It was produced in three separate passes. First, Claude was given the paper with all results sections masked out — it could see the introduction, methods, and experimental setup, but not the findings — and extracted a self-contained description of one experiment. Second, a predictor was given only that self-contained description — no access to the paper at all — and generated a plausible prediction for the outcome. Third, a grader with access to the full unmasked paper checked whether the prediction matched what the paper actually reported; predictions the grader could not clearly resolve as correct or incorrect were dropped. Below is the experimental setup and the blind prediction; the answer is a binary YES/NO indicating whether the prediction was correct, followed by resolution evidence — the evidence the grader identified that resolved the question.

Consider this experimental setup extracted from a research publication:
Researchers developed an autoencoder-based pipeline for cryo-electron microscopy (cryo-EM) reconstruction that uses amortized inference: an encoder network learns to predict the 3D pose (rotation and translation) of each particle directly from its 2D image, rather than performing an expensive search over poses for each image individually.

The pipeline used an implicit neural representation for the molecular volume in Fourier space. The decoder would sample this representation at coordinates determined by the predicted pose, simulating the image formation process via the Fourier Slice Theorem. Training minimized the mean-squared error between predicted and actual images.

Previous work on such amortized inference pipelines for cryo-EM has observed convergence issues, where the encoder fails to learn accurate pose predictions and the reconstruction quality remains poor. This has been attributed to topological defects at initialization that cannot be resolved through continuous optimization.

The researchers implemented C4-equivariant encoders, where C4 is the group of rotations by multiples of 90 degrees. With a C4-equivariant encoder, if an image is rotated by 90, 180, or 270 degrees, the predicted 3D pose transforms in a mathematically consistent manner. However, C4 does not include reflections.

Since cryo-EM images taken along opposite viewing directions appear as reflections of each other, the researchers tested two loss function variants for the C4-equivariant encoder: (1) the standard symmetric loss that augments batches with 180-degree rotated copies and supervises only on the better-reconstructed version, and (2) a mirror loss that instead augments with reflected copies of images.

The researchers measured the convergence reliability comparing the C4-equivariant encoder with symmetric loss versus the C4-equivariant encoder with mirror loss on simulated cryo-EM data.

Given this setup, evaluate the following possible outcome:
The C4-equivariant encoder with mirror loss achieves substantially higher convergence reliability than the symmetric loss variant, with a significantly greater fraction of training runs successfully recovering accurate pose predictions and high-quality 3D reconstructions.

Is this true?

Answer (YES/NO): YES